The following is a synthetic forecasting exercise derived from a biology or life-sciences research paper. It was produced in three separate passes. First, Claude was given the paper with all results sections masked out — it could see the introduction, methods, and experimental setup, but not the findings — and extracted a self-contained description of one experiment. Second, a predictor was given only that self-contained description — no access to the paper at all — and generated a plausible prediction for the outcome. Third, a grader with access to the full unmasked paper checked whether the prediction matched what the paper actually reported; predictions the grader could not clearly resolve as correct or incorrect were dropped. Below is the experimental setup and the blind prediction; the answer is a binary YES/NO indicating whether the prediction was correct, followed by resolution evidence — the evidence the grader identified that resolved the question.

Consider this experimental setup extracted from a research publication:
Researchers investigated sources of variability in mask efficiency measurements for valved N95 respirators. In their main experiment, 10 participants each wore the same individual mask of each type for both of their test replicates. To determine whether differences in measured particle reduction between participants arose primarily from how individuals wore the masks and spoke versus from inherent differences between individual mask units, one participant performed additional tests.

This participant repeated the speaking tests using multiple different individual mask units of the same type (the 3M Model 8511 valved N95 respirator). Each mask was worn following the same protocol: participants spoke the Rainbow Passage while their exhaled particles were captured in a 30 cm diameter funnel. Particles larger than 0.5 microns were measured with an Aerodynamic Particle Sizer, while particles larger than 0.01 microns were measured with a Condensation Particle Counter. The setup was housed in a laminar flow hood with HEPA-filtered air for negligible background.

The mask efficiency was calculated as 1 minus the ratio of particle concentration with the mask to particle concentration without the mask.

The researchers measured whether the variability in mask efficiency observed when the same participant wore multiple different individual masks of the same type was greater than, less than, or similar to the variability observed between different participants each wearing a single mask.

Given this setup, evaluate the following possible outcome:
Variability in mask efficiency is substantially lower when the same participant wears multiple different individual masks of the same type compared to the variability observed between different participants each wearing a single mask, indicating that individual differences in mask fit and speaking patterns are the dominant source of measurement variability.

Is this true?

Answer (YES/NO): YES